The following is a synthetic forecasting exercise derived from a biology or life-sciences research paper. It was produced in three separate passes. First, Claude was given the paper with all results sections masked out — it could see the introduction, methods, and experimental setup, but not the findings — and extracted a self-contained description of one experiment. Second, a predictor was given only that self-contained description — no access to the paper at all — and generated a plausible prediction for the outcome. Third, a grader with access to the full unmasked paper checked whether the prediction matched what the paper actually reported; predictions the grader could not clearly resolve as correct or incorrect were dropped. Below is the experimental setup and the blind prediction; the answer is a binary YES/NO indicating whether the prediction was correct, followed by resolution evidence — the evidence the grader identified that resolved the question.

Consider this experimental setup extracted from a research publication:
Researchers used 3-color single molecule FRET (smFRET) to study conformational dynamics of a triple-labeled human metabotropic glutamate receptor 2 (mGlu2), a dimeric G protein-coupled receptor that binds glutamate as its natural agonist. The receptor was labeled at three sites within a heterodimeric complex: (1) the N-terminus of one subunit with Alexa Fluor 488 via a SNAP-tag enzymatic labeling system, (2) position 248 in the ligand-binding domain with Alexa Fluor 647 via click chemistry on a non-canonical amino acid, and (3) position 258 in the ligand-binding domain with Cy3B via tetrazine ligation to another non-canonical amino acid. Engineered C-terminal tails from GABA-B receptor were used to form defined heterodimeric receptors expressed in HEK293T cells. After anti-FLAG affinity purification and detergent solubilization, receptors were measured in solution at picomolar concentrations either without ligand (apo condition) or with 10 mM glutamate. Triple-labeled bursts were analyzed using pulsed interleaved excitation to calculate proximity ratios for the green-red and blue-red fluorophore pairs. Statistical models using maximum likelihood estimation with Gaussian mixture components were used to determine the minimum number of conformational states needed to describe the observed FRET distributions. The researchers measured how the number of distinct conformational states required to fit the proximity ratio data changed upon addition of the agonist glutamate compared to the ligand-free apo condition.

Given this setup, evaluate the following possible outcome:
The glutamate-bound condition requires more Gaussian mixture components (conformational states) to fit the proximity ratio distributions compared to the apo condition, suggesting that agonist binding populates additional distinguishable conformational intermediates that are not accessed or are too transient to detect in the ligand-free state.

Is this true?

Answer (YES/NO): YES